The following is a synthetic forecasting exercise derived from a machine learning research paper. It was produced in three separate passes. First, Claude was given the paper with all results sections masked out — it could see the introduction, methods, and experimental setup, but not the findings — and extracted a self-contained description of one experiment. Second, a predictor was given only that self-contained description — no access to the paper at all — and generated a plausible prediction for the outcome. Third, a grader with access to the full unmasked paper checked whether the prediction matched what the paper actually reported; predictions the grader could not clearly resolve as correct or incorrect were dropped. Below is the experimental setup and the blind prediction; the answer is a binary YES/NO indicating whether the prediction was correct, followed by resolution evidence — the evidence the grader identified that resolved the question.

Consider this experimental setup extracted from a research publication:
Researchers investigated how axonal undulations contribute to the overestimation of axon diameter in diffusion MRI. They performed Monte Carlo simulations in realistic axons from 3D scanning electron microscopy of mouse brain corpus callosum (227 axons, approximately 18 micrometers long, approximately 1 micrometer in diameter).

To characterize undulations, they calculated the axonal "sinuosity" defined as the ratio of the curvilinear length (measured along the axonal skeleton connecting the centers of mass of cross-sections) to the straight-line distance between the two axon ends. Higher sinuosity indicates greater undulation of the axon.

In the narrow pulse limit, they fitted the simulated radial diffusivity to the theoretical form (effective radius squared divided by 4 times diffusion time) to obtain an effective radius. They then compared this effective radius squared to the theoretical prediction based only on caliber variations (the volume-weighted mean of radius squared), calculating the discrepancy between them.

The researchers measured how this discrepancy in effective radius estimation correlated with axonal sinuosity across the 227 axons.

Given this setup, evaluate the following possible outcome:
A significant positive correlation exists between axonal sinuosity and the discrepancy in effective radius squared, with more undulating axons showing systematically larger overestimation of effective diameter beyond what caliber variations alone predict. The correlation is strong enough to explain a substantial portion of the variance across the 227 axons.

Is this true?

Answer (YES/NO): YES